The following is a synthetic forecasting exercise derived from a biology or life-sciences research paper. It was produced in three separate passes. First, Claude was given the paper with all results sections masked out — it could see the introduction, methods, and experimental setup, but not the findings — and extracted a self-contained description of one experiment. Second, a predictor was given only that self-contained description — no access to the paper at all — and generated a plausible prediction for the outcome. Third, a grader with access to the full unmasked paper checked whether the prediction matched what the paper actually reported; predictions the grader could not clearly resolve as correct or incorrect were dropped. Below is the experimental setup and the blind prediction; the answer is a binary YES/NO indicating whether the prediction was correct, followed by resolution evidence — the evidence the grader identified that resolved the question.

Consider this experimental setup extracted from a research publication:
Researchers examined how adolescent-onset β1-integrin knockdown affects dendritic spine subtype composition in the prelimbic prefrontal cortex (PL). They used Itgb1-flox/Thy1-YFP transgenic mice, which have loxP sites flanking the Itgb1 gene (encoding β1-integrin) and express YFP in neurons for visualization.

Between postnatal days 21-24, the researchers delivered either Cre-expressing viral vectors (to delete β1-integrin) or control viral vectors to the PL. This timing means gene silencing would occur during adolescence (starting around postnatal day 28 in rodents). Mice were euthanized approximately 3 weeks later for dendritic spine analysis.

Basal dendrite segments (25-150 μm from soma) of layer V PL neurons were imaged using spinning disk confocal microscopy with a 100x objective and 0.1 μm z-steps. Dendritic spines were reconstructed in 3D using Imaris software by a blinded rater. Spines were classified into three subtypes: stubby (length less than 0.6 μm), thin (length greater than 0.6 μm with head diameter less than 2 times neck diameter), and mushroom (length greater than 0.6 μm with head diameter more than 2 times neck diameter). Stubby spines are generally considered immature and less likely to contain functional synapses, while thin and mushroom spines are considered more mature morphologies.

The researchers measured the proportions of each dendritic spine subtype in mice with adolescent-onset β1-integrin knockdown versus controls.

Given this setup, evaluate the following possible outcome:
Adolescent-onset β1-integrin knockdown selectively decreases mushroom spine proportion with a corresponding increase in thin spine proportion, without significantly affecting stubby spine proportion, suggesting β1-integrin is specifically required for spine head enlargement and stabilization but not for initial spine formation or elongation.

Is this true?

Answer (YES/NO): NO